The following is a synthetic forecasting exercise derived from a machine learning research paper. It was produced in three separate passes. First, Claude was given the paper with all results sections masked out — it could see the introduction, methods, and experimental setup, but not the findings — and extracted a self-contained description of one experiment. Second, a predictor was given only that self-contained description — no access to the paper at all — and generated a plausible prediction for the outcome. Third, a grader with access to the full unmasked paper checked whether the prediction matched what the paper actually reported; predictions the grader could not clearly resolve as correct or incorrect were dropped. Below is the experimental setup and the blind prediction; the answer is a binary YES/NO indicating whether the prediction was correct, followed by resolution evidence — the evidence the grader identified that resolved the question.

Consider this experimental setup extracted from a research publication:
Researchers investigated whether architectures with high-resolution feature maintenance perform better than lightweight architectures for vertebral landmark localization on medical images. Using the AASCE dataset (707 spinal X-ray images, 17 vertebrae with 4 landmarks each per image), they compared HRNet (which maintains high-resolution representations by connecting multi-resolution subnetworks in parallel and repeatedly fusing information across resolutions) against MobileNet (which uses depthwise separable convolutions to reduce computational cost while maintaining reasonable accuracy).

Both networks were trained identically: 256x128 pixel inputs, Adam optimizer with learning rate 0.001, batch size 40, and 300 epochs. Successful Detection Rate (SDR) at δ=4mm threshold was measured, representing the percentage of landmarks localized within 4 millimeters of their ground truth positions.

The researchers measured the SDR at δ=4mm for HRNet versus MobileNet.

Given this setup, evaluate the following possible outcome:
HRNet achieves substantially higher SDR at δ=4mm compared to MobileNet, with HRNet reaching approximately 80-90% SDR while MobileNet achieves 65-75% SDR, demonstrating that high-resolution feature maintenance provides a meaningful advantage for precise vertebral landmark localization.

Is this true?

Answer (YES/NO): NO